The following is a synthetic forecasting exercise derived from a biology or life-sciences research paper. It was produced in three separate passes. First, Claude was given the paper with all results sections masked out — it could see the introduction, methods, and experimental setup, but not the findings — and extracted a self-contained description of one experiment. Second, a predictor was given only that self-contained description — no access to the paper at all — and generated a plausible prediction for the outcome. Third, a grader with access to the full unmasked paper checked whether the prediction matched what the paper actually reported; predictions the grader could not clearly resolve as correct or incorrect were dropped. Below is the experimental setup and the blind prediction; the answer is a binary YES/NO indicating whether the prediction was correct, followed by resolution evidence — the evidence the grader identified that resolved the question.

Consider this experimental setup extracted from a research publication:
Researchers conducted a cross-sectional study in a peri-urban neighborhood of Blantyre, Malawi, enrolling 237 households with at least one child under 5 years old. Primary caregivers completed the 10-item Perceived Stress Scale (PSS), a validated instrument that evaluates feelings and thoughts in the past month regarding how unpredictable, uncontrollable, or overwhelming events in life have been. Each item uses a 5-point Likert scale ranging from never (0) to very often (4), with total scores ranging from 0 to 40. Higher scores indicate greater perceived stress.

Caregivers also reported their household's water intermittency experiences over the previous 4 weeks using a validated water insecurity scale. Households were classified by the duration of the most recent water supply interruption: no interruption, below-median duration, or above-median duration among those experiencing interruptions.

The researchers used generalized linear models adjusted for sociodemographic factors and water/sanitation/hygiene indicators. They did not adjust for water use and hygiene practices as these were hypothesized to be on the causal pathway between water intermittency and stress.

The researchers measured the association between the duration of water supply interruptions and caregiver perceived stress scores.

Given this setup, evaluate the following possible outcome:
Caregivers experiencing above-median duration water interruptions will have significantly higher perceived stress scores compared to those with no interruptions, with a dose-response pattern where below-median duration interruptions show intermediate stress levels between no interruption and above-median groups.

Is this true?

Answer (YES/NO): NO